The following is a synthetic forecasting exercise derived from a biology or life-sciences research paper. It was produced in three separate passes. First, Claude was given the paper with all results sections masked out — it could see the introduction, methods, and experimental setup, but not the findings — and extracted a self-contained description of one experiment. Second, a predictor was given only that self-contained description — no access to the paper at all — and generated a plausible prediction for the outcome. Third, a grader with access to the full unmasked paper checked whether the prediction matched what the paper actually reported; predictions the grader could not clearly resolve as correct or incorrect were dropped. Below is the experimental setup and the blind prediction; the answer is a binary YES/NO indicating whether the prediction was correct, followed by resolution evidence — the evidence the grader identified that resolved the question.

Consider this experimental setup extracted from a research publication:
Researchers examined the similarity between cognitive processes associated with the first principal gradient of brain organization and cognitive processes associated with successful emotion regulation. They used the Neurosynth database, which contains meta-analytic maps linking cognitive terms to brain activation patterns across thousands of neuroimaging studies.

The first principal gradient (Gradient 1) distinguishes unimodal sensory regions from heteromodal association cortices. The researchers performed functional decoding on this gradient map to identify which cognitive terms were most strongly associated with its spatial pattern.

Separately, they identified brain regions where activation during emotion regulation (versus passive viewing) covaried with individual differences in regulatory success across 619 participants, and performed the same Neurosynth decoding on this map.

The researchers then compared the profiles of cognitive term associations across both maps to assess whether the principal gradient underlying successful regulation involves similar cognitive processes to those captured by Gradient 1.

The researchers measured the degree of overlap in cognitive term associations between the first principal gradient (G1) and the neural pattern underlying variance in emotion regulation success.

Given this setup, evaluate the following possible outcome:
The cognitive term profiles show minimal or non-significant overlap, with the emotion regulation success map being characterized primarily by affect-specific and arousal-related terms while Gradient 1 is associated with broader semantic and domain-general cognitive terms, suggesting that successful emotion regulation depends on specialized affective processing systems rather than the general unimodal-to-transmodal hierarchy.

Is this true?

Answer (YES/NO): NO